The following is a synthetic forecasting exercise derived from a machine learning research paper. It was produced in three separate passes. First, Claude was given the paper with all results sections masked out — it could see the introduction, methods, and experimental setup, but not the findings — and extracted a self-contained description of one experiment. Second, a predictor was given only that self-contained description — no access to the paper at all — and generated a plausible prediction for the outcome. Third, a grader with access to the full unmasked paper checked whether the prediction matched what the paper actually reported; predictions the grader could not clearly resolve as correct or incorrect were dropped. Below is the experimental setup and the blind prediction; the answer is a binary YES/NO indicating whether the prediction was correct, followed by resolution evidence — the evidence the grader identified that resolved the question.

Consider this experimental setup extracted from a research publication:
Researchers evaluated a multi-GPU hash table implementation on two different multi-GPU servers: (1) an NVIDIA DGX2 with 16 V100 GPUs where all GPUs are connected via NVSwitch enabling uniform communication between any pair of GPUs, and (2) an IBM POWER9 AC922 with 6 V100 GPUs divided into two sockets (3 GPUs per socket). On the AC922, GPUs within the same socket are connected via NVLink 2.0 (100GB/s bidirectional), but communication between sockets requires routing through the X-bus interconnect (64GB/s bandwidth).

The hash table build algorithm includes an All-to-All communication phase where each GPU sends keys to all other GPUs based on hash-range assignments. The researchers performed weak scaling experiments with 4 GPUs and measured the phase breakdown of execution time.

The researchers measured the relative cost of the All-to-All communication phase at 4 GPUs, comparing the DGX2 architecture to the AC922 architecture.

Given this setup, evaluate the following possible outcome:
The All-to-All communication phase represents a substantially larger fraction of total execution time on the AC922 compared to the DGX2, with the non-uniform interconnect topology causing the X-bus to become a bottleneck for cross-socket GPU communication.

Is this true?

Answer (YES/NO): YES